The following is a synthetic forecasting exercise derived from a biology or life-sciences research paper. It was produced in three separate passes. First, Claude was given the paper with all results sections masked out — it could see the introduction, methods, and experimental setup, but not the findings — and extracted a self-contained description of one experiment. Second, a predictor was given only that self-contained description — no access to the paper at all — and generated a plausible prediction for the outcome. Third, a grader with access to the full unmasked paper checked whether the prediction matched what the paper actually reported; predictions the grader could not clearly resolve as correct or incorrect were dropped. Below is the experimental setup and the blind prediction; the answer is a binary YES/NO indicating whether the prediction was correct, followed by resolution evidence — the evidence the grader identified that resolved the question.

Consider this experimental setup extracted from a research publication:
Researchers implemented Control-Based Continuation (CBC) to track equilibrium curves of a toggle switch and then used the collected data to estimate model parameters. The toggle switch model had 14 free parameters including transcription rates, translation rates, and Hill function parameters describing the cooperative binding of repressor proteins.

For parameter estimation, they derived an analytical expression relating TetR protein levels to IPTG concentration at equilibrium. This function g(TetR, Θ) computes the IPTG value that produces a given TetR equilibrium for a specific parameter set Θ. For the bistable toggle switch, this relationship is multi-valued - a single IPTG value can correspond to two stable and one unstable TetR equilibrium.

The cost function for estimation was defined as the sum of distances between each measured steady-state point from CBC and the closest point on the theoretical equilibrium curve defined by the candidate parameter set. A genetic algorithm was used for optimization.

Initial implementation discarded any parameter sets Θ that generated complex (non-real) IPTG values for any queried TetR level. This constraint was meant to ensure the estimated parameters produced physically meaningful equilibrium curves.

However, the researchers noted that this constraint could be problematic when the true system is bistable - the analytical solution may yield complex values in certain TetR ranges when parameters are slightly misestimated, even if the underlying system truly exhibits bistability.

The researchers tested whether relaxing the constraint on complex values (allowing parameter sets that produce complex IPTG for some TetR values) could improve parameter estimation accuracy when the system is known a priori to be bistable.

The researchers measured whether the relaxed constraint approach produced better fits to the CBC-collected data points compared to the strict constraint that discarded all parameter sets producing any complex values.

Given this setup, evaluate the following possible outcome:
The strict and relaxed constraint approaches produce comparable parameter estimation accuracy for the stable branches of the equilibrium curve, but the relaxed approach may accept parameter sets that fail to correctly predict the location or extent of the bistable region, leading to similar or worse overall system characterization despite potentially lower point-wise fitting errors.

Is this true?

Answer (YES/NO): NO